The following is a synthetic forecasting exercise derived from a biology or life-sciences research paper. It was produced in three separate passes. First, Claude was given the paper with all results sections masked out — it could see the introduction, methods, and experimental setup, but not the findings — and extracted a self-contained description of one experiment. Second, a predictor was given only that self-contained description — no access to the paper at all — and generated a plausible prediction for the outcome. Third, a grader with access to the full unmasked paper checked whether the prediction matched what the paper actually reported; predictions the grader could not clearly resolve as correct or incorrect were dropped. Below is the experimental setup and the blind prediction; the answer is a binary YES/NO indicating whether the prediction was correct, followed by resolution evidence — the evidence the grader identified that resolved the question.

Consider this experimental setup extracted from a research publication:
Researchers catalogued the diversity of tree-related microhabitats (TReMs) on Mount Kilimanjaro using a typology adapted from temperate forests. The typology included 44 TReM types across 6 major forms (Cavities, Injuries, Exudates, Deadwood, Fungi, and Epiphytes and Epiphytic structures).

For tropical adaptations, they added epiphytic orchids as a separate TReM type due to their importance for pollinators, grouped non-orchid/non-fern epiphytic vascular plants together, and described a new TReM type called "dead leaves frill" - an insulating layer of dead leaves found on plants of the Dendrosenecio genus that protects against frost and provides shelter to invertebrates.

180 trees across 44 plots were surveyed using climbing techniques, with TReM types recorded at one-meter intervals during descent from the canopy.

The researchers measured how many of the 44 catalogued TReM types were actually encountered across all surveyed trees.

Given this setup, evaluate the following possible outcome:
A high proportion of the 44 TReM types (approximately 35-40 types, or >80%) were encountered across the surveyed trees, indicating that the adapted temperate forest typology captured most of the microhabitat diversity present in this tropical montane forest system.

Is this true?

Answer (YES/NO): NO